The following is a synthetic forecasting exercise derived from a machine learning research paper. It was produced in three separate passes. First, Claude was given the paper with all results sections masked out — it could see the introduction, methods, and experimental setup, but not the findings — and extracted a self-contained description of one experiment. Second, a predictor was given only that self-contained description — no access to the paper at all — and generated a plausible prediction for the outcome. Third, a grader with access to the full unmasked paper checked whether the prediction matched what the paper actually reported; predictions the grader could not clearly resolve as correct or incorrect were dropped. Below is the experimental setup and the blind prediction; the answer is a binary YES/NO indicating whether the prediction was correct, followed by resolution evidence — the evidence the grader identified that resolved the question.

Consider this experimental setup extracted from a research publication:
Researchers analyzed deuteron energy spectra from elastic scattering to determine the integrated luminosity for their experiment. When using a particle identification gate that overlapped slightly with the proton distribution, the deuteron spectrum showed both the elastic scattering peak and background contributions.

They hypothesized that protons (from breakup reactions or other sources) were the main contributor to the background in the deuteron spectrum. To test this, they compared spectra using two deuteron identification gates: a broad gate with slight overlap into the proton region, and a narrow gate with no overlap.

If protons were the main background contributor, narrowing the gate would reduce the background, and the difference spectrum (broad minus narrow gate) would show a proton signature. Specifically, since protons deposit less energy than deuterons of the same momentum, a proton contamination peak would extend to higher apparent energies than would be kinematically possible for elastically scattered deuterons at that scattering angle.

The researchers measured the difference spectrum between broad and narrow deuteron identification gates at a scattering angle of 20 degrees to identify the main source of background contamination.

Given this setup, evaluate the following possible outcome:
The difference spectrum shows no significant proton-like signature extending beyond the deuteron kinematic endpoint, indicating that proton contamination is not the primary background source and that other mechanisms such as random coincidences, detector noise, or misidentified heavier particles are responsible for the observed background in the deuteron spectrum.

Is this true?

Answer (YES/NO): NO